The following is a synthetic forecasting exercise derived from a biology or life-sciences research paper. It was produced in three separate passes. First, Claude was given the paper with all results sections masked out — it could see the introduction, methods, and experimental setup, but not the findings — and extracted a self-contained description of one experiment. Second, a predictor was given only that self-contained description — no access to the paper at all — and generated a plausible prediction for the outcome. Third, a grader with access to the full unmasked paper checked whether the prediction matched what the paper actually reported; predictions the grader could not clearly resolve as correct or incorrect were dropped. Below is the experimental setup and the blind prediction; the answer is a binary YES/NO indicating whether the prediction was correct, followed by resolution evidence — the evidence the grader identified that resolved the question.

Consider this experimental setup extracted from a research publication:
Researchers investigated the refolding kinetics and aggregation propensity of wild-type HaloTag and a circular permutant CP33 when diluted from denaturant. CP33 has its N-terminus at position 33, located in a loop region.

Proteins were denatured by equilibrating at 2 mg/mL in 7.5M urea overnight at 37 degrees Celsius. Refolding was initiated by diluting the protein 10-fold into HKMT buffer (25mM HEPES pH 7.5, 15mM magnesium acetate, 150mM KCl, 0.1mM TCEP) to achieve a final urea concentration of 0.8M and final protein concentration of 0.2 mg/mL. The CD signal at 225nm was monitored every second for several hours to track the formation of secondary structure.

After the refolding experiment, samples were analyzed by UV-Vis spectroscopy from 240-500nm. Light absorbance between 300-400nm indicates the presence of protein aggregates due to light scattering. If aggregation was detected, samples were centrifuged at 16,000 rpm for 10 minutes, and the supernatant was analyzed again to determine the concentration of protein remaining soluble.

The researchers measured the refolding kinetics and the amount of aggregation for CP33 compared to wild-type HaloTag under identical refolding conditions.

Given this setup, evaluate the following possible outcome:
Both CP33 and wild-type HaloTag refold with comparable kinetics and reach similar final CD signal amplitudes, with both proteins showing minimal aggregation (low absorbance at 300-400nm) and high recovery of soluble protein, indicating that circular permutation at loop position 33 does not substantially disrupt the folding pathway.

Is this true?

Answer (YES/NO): NO